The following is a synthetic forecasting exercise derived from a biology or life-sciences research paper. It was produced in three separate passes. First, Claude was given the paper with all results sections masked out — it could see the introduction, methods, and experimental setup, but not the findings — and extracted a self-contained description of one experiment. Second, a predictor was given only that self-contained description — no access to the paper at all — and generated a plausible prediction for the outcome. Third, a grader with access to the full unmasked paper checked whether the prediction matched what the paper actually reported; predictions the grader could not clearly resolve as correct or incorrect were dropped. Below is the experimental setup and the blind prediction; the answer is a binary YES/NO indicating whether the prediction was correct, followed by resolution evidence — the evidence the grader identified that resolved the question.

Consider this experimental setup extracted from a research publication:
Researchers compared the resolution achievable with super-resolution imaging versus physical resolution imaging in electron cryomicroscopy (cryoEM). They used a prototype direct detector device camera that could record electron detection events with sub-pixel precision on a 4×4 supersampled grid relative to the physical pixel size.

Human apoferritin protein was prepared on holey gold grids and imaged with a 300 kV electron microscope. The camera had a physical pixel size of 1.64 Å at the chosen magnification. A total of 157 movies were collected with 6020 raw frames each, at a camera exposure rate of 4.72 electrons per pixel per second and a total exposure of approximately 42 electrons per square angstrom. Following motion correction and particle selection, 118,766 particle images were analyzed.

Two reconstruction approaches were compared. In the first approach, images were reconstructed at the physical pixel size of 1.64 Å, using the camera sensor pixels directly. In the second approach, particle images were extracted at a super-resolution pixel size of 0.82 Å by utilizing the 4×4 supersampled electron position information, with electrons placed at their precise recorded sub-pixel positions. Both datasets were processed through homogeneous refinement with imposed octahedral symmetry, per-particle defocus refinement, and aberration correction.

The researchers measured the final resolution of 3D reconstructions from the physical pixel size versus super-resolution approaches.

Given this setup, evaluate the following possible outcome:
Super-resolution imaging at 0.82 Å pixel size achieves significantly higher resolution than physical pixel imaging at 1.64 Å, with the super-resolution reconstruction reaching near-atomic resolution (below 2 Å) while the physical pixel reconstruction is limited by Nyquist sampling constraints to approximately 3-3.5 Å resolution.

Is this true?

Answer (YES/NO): NO